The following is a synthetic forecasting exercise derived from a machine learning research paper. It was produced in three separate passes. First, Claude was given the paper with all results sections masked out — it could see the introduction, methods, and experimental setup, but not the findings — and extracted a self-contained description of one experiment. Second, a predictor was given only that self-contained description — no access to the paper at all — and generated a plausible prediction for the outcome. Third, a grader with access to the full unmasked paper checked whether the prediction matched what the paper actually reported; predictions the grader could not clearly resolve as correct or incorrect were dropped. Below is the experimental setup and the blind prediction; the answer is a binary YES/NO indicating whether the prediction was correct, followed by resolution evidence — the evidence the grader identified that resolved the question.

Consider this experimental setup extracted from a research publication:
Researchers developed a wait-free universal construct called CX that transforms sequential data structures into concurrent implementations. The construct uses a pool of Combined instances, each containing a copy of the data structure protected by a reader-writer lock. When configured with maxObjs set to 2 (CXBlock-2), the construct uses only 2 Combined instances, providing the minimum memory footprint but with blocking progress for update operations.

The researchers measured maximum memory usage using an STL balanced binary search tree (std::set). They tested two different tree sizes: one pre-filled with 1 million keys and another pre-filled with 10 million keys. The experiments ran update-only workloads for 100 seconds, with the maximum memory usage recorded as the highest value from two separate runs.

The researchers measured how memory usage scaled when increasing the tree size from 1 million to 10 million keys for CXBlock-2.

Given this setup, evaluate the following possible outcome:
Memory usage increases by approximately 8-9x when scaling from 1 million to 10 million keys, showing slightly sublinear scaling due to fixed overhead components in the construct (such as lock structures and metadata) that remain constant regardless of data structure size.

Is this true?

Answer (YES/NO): NO